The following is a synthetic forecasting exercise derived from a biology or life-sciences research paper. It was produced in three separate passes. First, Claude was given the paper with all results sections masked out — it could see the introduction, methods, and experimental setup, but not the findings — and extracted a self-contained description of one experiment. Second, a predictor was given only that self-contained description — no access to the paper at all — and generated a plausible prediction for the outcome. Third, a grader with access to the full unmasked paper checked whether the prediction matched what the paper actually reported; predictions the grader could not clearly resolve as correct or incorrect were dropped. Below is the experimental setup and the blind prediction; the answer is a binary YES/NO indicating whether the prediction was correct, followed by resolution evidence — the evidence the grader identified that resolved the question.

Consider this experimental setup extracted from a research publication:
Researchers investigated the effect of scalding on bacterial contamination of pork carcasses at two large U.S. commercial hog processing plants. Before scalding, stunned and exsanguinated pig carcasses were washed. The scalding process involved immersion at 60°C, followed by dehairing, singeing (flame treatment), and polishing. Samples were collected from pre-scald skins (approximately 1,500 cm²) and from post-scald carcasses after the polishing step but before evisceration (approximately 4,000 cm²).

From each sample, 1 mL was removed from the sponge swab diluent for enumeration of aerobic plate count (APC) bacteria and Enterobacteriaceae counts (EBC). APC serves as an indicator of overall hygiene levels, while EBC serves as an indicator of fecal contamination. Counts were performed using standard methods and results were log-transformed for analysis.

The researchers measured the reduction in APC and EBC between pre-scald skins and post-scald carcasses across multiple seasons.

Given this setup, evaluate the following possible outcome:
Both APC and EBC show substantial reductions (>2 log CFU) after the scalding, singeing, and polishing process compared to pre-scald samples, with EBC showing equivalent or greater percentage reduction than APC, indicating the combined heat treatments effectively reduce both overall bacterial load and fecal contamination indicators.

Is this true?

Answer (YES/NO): NO